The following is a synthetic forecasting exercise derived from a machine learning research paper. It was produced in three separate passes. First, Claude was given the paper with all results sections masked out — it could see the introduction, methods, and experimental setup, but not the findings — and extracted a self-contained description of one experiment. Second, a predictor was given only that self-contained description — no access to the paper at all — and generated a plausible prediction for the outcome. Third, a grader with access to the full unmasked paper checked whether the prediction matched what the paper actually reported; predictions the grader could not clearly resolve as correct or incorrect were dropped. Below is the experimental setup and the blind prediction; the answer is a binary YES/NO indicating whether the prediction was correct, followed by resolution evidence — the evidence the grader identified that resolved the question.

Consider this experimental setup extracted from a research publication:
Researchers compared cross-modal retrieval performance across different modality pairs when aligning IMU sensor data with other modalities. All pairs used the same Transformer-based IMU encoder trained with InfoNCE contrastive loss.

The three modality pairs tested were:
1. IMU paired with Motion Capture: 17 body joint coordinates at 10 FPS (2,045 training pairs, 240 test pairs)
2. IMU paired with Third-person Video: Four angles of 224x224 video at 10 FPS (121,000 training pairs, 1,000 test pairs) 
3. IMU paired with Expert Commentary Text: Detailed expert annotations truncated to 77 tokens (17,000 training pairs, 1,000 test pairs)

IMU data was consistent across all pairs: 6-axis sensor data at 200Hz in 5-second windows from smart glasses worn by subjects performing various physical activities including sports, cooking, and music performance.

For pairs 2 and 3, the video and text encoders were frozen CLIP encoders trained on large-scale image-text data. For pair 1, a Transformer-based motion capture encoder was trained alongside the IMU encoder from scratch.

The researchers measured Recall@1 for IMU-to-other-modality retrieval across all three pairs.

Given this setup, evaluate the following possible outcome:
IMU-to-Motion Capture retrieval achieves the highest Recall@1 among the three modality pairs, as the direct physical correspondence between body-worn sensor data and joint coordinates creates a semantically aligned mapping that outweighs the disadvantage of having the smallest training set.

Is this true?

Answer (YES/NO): YES